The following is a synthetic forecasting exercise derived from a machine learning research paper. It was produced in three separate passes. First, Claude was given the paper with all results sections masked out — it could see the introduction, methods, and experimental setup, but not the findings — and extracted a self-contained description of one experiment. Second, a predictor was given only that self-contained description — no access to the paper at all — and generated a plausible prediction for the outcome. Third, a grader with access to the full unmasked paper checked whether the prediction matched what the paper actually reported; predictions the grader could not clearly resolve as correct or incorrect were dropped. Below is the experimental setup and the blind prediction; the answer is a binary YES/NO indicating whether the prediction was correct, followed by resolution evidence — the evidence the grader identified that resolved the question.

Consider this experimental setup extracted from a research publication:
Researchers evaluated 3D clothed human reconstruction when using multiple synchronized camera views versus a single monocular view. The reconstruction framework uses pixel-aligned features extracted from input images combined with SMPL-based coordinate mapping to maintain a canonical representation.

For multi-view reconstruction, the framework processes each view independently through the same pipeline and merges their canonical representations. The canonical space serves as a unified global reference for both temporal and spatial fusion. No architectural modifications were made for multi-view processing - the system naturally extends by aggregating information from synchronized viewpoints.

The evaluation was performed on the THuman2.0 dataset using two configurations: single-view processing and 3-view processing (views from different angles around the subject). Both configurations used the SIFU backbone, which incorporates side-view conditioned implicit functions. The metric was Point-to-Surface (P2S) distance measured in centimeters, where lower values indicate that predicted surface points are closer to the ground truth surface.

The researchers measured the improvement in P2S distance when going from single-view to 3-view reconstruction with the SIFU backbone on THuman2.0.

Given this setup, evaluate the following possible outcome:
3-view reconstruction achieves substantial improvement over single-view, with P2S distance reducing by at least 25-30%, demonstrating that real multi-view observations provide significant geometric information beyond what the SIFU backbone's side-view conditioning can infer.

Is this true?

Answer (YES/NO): NO